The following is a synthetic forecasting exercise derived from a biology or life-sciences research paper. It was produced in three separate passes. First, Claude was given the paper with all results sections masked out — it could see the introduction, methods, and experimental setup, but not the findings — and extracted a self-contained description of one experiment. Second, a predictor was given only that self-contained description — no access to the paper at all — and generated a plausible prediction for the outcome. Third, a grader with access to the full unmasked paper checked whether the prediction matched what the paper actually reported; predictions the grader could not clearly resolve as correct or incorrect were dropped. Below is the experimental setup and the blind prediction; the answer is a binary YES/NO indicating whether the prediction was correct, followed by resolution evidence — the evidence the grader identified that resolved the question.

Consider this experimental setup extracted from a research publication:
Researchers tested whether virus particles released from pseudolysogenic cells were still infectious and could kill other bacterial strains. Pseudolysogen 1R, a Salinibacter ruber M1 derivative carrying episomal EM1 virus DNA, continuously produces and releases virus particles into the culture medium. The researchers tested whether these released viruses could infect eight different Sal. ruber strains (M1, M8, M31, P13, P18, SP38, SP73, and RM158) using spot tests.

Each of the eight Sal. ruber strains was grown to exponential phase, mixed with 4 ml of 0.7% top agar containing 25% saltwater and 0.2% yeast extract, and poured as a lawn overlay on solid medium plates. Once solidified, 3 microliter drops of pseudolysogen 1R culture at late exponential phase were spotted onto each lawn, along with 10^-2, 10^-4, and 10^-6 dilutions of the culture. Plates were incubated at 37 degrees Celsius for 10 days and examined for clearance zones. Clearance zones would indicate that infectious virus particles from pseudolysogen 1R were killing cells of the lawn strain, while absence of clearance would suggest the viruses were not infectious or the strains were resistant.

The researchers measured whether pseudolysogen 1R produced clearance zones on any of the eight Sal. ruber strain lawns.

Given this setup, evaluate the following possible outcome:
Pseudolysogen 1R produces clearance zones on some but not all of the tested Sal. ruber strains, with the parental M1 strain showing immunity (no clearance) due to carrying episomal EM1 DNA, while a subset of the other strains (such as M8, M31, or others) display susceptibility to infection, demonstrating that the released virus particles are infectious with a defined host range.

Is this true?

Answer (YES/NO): NO